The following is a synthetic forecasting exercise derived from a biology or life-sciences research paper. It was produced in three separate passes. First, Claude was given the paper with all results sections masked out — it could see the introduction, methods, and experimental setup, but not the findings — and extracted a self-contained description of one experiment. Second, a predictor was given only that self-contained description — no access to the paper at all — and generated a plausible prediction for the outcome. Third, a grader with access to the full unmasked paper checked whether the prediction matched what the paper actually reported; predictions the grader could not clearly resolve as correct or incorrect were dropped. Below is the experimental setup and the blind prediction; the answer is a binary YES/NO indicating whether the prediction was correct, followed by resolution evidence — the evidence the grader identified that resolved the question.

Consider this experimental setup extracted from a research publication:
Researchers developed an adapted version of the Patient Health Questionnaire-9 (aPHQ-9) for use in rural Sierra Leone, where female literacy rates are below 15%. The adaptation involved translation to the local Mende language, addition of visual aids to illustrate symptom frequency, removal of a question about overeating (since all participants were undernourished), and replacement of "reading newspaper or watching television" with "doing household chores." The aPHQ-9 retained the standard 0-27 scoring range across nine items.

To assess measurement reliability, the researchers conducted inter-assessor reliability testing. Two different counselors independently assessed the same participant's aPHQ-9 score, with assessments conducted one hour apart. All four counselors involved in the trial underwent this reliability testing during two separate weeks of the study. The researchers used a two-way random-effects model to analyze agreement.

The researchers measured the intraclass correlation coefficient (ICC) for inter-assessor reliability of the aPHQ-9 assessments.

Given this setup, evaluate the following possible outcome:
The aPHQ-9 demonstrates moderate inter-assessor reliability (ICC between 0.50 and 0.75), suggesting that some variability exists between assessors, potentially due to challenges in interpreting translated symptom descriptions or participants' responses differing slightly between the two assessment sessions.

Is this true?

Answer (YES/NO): NO